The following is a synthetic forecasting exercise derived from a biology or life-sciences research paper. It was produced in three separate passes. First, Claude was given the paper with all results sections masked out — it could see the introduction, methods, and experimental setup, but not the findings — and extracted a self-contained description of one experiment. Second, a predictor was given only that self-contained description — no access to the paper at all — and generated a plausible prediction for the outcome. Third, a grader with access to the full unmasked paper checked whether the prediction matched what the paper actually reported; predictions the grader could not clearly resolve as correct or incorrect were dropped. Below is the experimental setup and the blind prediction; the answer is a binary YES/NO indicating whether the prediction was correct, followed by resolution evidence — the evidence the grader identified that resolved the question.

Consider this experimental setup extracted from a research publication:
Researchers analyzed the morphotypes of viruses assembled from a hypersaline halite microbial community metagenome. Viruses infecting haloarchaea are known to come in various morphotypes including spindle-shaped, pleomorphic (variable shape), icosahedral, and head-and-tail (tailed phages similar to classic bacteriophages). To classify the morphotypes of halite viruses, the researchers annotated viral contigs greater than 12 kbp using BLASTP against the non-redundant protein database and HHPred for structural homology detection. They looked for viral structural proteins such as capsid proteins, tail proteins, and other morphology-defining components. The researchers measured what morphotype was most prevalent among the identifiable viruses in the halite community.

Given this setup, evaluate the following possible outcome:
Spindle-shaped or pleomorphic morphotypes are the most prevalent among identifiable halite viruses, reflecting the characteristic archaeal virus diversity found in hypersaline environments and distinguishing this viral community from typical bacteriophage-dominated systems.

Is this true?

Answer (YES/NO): NO